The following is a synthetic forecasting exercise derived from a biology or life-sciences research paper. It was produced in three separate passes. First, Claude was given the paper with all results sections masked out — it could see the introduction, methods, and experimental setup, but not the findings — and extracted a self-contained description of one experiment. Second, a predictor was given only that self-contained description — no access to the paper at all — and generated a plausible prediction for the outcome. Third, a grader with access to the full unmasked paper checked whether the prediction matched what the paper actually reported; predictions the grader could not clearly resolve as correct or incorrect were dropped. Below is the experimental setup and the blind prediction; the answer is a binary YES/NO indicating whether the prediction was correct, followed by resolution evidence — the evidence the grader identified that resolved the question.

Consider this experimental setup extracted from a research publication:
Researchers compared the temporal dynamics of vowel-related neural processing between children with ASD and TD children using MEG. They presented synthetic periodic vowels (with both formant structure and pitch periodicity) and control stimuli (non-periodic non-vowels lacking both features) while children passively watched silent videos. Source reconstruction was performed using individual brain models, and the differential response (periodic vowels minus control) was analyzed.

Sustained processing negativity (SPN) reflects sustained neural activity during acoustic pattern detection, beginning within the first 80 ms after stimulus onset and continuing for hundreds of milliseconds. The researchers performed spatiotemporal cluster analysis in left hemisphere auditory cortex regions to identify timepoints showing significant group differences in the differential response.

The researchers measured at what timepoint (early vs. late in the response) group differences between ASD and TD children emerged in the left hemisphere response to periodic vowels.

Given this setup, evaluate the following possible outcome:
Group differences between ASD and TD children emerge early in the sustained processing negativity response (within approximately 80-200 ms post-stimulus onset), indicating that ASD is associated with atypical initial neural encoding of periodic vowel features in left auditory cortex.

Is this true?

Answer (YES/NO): NO